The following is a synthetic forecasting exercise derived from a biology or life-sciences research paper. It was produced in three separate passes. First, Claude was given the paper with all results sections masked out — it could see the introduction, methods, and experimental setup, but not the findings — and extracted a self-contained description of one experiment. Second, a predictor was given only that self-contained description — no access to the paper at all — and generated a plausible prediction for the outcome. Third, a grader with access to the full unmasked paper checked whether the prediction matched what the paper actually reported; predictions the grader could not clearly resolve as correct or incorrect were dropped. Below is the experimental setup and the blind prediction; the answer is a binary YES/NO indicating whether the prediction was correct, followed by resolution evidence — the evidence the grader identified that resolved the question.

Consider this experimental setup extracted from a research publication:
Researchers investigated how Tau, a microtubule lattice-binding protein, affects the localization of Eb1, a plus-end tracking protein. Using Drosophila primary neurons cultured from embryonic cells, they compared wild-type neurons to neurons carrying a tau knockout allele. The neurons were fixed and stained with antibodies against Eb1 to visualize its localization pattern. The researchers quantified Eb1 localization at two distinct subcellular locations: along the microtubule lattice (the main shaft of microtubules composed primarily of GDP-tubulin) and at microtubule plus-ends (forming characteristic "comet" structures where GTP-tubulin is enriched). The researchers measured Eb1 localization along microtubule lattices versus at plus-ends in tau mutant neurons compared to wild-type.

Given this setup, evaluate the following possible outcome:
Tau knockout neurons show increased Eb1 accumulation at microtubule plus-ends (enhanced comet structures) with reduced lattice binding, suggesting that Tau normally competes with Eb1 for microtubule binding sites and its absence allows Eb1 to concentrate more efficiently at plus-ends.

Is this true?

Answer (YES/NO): NO